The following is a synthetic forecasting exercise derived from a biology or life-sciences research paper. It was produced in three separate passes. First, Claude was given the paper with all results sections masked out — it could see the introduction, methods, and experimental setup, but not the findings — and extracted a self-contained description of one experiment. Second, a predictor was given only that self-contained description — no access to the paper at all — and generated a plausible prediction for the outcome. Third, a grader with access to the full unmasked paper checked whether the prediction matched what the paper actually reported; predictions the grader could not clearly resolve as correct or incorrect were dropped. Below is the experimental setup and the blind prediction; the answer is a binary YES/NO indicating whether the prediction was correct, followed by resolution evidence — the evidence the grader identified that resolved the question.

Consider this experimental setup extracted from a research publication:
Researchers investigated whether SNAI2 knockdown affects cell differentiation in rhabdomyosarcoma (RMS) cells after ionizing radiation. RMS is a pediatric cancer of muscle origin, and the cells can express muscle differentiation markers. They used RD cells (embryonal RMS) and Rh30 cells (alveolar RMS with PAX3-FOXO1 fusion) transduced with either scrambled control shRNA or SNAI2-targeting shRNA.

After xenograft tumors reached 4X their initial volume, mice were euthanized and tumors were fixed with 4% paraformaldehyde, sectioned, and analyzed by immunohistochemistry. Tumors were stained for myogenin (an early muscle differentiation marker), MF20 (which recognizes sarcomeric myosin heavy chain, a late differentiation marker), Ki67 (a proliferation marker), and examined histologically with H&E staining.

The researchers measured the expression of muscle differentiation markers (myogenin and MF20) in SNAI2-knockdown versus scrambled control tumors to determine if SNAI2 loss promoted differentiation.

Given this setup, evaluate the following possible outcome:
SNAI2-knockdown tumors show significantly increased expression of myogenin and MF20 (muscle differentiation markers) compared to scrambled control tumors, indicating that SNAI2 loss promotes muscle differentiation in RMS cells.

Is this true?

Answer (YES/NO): NO